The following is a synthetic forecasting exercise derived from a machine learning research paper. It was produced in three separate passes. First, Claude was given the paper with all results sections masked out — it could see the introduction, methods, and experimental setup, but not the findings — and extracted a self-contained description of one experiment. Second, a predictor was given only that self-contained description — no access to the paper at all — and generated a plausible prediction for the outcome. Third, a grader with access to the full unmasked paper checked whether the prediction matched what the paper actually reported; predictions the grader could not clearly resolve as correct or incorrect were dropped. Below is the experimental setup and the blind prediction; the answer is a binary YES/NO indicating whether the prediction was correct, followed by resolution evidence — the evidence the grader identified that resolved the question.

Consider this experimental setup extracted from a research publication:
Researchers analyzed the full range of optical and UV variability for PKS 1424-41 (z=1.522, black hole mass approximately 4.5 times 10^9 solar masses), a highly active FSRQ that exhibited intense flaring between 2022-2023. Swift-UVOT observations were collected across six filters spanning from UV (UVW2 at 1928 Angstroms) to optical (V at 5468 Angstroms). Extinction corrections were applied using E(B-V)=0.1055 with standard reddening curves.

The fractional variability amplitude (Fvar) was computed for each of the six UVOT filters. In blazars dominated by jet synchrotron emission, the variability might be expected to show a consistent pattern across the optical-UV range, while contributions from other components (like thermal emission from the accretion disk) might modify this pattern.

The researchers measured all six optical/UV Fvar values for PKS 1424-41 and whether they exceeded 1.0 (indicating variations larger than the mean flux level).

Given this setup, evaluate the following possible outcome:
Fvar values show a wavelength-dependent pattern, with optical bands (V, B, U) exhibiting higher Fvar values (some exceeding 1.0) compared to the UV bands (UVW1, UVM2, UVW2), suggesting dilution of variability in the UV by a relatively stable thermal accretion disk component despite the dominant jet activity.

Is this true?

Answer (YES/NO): NO